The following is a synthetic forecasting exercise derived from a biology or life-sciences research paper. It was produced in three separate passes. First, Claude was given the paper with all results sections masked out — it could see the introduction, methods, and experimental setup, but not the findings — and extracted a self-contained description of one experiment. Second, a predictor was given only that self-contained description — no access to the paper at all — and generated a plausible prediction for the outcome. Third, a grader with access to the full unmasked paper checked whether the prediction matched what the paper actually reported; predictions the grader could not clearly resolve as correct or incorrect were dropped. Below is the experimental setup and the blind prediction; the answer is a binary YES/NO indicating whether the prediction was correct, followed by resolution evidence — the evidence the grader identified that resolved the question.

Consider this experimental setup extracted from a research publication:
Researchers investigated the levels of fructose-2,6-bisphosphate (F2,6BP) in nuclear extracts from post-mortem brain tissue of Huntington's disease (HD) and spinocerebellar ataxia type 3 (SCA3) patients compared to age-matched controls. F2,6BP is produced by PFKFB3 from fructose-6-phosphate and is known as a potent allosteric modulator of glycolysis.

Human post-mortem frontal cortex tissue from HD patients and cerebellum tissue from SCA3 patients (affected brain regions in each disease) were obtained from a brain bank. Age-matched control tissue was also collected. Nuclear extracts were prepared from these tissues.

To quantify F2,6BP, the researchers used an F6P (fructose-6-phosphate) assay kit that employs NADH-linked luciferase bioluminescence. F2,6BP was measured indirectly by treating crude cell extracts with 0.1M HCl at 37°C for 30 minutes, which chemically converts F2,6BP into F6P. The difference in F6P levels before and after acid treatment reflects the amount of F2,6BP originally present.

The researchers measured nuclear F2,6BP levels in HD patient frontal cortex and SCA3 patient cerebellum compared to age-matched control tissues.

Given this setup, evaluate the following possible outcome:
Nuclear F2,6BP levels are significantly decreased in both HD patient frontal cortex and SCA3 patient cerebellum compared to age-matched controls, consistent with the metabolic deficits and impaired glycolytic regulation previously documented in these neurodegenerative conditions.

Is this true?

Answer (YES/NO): YES